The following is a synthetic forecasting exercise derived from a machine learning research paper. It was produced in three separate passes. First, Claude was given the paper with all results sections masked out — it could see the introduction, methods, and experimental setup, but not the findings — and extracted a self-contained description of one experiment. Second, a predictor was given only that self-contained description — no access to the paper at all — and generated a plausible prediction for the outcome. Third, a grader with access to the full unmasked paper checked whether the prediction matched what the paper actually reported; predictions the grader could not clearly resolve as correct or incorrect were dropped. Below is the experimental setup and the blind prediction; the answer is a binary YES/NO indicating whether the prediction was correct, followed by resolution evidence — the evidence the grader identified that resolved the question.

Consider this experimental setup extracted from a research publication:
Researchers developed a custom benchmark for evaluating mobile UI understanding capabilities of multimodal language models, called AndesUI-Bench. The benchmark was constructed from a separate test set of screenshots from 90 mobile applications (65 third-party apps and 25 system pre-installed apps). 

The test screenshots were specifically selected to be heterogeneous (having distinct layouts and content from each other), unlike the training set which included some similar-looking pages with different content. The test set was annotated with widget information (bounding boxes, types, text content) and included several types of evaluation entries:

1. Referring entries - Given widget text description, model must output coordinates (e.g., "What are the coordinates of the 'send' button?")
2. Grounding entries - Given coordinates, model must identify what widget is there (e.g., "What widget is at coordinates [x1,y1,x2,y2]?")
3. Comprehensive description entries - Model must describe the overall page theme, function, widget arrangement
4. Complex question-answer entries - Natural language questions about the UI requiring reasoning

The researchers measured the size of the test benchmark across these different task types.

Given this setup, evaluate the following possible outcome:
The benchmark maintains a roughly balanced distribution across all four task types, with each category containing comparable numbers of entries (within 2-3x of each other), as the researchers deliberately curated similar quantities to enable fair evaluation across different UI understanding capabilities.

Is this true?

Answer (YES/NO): NO